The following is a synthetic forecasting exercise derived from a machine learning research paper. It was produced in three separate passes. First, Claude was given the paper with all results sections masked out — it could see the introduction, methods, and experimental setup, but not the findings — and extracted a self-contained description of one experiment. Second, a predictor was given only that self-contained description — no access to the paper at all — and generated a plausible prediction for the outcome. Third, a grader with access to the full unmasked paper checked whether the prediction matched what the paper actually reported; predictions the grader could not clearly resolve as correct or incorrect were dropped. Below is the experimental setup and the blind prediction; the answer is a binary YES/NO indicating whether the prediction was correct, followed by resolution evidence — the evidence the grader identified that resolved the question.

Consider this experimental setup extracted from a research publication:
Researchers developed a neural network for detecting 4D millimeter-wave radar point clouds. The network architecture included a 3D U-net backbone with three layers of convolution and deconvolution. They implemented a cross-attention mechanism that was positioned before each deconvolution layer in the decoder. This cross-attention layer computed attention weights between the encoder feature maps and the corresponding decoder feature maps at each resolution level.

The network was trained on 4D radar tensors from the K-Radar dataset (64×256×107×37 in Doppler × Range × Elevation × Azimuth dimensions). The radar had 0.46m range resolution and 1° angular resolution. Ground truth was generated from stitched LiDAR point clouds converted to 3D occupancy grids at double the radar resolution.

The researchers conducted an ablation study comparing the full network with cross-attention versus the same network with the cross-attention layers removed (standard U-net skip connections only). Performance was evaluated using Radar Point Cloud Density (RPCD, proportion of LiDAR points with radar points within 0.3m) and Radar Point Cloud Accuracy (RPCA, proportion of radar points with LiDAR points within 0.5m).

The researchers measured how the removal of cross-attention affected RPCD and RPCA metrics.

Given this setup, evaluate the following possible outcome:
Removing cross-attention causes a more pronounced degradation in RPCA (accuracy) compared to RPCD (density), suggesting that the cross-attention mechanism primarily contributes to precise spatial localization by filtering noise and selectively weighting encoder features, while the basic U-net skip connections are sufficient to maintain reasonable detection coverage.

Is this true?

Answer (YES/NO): NO